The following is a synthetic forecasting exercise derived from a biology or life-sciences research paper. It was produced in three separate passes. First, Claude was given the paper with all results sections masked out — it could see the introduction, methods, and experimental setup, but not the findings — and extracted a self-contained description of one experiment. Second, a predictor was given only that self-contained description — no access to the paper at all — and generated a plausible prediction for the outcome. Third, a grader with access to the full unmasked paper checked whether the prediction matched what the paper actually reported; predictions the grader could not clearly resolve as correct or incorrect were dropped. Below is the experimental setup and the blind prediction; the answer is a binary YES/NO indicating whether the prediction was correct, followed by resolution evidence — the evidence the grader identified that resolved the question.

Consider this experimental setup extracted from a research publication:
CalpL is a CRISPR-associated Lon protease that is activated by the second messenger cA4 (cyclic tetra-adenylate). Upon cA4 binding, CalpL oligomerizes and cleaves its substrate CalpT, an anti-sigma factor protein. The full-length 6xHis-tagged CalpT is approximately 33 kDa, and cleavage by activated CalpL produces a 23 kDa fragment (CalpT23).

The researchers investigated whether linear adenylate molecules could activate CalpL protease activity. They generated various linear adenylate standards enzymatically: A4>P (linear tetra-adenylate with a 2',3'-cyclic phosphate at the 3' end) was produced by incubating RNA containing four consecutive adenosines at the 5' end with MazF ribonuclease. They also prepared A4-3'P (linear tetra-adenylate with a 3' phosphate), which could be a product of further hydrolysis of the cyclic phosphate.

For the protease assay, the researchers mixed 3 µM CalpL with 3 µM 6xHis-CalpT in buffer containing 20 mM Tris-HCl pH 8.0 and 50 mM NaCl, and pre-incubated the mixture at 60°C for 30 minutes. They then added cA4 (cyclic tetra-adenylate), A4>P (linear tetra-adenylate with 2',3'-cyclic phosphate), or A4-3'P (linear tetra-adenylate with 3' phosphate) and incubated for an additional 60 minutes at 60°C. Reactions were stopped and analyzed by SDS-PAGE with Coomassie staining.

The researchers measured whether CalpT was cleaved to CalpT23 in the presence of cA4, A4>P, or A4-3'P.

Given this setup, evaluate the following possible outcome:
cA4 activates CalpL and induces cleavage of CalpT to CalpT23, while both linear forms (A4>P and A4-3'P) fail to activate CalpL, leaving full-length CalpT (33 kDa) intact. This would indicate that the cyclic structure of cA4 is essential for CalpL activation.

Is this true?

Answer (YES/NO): NO